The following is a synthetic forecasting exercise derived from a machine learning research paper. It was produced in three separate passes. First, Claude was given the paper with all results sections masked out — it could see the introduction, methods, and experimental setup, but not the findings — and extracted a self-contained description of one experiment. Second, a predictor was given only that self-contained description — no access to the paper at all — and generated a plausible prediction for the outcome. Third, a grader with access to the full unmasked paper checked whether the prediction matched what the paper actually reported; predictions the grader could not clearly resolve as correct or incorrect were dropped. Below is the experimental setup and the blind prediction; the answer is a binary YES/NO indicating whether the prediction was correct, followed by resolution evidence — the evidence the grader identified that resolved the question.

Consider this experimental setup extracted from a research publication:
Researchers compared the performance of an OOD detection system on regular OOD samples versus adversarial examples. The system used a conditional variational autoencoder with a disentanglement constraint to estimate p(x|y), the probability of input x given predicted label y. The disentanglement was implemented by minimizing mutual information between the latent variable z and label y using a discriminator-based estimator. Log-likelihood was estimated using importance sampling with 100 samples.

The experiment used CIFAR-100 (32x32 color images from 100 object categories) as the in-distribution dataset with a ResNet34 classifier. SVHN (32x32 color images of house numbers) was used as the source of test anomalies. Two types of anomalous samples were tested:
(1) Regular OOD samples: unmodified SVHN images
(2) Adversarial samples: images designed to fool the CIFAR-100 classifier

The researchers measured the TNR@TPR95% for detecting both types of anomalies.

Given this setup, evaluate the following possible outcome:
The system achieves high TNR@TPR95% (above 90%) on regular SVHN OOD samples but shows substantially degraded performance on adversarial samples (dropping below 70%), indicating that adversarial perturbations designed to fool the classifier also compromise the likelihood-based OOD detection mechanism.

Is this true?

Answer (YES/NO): NO